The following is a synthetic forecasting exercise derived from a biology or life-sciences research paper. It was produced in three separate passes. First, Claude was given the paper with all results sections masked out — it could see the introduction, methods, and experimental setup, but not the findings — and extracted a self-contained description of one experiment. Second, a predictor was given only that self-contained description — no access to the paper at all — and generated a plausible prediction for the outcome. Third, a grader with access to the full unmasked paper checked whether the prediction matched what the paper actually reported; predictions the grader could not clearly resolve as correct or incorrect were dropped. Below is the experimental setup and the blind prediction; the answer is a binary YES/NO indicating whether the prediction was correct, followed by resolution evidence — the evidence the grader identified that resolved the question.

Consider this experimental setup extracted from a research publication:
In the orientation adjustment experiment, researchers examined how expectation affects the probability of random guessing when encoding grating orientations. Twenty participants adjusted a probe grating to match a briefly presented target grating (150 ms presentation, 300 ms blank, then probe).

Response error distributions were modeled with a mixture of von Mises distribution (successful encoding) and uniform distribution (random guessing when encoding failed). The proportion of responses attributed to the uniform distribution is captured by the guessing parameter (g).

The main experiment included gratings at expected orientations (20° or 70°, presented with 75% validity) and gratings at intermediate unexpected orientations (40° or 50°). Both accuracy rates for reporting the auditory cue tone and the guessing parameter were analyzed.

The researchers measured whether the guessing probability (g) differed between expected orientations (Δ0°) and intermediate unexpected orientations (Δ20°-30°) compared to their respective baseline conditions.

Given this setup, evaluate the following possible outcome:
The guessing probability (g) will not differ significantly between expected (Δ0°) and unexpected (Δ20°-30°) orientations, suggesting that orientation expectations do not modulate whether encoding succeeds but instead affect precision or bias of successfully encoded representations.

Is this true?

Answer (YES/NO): YES